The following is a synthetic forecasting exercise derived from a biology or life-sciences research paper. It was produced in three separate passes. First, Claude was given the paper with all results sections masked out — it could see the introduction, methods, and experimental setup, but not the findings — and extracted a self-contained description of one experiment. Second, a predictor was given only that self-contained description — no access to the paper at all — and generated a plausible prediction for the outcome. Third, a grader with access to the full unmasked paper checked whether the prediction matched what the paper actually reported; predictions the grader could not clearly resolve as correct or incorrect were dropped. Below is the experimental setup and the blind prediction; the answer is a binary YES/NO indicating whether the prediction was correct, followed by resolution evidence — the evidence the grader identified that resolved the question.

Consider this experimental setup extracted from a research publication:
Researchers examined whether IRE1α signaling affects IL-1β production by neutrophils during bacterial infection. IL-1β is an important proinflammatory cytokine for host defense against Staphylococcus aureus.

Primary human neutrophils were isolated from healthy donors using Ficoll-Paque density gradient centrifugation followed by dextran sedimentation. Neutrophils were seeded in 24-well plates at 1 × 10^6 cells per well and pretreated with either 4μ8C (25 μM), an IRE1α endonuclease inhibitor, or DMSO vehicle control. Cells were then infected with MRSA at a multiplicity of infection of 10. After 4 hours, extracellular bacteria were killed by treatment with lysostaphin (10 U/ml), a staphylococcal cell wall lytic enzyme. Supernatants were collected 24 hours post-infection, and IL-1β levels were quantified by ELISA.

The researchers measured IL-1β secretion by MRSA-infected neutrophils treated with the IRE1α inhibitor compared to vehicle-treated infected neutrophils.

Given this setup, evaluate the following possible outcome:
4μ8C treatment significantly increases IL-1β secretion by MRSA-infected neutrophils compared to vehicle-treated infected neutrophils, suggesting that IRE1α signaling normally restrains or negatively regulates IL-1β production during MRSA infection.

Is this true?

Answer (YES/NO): NO